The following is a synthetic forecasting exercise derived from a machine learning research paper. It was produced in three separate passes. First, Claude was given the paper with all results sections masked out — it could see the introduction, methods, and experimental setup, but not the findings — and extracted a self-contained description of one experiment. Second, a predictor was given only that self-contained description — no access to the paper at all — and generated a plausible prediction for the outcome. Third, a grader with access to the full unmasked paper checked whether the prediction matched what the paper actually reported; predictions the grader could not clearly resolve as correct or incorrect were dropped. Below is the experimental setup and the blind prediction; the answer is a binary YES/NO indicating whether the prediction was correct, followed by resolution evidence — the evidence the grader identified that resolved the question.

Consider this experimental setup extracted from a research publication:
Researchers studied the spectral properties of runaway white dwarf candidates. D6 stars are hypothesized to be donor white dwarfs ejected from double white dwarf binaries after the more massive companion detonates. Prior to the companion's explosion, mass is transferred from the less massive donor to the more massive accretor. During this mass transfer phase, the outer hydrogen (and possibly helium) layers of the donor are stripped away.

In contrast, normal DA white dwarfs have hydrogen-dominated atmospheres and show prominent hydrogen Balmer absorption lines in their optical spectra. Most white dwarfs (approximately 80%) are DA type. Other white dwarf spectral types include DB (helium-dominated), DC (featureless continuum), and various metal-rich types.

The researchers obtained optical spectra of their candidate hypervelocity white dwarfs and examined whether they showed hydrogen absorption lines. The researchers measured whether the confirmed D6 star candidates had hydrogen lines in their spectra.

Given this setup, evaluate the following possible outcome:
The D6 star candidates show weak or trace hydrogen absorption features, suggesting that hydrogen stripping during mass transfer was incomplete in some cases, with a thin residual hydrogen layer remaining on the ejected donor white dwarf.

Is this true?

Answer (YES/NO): NO